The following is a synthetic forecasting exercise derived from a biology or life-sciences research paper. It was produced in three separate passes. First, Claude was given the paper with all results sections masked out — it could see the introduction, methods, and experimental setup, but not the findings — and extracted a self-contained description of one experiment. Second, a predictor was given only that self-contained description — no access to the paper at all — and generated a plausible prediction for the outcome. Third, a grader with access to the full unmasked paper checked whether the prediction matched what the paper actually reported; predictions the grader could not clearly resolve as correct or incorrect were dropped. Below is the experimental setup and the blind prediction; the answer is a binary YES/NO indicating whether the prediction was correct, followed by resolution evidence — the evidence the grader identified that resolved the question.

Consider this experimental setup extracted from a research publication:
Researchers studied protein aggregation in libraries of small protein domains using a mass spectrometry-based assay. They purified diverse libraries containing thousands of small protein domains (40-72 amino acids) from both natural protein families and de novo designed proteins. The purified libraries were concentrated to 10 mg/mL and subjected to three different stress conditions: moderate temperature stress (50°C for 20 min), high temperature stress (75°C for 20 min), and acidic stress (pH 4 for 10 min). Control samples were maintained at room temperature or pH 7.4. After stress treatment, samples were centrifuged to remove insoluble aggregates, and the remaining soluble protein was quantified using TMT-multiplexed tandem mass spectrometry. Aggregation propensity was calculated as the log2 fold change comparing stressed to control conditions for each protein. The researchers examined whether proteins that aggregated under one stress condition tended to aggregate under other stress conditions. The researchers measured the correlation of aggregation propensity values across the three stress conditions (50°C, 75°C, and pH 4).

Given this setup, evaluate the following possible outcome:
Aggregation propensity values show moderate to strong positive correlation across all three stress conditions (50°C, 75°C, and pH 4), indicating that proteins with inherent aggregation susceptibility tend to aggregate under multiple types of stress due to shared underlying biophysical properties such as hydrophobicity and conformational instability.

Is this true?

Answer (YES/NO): NO